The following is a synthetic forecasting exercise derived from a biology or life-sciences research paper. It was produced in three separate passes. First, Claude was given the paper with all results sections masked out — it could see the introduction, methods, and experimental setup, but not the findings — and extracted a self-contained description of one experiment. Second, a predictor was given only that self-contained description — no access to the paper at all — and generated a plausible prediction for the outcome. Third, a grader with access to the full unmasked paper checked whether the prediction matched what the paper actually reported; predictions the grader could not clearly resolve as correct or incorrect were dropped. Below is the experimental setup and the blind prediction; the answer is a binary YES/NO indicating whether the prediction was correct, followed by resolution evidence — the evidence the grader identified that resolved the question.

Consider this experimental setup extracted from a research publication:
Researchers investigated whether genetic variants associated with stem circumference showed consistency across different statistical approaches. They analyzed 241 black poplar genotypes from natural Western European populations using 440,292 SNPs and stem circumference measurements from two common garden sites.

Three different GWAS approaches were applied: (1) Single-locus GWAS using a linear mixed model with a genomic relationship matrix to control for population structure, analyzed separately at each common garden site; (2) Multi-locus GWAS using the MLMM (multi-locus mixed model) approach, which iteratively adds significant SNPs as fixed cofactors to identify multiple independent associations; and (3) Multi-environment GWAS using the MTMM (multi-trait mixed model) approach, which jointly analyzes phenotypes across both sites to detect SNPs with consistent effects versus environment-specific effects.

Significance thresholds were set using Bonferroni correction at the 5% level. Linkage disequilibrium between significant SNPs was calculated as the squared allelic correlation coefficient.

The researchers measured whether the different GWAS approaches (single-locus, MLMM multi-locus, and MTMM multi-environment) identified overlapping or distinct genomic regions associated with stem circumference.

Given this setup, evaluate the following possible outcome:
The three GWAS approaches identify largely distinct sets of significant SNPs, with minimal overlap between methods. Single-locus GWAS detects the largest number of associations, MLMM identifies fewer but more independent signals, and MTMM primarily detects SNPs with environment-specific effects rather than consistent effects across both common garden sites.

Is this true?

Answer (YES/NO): NO